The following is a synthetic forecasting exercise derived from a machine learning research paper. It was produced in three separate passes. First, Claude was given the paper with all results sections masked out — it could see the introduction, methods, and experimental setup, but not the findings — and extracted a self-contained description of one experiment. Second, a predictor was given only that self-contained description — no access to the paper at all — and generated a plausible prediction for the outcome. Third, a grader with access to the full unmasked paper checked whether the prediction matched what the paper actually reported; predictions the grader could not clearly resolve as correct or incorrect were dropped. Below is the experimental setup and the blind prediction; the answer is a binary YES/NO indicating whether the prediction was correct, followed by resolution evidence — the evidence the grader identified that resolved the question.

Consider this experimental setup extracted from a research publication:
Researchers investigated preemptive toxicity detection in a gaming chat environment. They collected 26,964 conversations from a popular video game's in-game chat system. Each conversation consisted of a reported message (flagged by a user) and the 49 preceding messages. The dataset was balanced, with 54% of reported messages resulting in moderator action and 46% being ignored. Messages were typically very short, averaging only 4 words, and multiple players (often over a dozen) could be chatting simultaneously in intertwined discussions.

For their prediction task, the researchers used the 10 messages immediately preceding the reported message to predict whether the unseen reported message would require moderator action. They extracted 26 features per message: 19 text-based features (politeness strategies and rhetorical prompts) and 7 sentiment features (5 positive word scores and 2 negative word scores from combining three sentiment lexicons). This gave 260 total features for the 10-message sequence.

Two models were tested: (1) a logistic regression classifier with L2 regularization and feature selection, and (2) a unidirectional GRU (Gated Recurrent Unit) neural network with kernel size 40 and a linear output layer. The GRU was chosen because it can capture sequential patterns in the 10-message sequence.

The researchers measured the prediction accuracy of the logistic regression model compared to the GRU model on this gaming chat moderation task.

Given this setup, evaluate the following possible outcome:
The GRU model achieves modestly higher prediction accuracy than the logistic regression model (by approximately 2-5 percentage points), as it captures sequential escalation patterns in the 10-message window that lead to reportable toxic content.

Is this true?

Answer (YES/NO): YES